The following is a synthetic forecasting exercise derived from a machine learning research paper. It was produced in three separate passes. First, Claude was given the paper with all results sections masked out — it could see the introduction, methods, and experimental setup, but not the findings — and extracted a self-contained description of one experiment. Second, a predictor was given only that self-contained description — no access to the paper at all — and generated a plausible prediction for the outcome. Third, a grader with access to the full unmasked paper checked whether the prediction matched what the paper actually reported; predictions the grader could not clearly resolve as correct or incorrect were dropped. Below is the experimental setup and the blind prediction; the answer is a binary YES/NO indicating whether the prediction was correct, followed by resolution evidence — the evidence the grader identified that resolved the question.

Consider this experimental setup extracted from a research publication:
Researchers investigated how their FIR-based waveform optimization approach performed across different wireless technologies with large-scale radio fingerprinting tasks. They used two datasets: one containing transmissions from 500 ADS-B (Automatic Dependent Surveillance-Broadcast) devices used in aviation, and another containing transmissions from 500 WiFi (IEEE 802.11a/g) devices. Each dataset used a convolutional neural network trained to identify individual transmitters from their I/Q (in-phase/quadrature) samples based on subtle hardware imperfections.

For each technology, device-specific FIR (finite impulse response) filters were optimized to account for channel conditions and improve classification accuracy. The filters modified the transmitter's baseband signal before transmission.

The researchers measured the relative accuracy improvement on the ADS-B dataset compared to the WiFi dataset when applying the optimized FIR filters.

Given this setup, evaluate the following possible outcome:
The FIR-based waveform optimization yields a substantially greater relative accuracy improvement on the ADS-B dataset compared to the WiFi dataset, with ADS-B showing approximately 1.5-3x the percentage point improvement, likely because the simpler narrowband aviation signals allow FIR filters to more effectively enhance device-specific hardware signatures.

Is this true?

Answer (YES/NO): NO